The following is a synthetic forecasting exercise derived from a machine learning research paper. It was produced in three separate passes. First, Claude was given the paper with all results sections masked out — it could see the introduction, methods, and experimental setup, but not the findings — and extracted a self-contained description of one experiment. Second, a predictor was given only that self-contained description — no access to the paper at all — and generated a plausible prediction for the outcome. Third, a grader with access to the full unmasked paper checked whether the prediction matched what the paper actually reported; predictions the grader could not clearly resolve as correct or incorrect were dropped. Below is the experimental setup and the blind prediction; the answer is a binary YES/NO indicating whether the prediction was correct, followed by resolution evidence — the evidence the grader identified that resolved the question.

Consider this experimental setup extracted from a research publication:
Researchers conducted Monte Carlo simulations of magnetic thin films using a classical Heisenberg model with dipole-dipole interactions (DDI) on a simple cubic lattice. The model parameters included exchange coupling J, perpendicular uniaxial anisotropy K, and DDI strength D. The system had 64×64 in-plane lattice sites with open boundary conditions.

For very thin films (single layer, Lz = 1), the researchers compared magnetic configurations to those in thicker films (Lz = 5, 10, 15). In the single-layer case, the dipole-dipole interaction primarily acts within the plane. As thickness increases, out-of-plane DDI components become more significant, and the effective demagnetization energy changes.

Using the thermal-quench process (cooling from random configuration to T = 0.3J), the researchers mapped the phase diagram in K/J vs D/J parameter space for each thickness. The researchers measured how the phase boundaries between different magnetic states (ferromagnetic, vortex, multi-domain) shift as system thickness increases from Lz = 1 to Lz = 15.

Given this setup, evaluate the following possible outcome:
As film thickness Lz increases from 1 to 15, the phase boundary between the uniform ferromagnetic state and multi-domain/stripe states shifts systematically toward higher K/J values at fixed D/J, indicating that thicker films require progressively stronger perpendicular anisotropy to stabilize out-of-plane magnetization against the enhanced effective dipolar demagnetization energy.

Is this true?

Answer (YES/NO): NO